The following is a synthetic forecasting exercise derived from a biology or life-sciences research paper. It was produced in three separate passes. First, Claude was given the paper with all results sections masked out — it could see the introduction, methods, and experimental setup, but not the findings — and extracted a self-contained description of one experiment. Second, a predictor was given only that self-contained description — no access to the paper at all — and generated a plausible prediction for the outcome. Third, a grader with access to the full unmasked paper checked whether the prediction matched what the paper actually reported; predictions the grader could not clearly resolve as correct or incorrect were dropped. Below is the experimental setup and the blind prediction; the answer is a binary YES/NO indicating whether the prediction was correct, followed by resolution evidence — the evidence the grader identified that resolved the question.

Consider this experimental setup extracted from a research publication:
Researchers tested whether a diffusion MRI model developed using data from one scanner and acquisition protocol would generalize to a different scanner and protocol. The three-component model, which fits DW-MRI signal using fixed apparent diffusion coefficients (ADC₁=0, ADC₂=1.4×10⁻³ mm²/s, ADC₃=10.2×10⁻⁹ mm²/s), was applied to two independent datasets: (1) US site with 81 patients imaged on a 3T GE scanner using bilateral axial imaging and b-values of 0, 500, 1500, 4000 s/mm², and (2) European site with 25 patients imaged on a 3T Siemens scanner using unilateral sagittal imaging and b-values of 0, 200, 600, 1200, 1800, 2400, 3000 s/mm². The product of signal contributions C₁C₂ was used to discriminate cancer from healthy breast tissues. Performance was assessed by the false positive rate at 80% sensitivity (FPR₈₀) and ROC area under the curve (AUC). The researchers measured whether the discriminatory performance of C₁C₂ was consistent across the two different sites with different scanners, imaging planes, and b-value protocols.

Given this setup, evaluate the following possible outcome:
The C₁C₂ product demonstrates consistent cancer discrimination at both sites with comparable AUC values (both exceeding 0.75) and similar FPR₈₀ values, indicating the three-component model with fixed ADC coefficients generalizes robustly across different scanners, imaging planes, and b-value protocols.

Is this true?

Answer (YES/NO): YES